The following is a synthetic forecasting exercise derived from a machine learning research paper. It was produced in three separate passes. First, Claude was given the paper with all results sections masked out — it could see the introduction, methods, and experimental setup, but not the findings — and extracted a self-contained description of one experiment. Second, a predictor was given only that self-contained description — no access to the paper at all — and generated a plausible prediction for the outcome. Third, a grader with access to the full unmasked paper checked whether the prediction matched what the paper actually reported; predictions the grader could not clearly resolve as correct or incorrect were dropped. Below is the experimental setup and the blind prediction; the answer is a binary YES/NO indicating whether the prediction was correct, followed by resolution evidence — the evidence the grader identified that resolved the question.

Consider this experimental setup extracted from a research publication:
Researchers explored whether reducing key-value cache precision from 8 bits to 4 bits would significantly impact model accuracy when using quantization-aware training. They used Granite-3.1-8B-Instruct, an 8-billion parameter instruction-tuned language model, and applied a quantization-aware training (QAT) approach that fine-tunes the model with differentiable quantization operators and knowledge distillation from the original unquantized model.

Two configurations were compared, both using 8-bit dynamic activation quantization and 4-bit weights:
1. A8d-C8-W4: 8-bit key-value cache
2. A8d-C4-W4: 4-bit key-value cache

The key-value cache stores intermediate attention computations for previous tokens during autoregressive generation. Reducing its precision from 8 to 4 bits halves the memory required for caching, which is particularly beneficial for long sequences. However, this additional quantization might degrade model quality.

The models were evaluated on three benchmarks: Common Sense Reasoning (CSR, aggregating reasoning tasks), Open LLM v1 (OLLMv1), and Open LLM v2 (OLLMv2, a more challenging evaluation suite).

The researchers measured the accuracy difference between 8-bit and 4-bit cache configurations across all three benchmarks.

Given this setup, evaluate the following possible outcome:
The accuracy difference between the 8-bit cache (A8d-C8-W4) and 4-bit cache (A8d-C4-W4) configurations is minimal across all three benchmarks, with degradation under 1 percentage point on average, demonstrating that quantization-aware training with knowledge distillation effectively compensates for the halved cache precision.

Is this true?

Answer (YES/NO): YES